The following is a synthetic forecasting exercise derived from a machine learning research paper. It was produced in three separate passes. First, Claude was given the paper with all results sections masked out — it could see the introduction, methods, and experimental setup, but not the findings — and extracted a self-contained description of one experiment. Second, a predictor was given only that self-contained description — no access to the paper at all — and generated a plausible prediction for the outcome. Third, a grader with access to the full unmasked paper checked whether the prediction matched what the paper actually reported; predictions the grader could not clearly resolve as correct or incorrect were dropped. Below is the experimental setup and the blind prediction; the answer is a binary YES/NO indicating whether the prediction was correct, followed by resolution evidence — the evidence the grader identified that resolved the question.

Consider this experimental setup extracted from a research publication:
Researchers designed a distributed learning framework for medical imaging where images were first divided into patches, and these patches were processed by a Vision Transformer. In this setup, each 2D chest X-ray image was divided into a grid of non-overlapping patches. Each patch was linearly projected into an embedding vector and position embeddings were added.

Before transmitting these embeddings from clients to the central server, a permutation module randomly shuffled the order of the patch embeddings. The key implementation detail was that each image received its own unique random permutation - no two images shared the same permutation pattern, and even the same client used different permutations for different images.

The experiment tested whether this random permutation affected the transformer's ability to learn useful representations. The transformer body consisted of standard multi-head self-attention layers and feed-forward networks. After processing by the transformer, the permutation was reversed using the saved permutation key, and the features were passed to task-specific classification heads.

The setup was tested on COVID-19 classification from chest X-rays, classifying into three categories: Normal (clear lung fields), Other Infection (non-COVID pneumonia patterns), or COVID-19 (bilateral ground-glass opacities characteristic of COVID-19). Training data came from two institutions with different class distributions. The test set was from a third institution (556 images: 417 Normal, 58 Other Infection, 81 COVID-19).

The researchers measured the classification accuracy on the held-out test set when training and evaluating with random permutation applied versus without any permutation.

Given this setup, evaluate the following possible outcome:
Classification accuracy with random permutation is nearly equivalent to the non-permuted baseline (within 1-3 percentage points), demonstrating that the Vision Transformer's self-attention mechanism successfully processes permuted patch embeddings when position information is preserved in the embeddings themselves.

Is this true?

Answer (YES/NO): YES